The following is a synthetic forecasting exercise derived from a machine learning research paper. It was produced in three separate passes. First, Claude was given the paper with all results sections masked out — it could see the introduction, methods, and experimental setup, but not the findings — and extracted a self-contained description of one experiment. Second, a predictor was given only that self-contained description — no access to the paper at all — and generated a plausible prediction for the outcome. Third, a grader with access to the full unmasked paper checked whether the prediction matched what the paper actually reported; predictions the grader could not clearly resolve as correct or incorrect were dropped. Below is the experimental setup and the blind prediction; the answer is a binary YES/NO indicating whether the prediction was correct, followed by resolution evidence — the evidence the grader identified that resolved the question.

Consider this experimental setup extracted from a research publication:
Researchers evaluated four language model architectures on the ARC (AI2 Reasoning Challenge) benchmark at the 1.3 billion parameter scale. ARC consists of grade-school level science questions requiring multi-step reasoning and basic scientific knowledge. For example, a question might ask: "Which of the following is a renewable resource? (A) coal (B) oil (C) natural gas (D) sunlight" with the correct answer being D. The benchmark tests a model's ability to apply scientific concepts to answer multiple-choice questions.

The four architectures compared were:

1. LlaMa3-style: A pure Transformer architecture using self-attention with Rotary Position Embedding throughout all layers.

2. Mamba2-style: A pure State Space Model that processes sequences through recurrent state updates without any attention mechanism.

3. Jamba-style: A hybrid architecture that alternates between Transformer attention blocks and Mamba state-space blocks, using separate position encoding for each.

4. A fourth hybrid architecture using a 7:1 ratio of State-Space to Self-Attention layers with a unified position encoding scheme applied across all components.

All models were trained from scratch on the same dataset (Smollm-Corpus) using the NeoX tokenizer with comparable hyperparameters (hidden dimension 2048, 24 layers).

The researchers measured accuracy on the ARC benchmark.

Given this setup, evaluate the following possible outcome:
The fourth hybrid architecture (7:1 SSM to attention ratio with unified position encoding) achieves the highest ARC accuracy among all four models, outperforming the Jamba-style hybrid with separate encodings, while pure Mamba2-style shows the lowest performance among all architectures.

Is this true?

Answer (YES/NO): NO